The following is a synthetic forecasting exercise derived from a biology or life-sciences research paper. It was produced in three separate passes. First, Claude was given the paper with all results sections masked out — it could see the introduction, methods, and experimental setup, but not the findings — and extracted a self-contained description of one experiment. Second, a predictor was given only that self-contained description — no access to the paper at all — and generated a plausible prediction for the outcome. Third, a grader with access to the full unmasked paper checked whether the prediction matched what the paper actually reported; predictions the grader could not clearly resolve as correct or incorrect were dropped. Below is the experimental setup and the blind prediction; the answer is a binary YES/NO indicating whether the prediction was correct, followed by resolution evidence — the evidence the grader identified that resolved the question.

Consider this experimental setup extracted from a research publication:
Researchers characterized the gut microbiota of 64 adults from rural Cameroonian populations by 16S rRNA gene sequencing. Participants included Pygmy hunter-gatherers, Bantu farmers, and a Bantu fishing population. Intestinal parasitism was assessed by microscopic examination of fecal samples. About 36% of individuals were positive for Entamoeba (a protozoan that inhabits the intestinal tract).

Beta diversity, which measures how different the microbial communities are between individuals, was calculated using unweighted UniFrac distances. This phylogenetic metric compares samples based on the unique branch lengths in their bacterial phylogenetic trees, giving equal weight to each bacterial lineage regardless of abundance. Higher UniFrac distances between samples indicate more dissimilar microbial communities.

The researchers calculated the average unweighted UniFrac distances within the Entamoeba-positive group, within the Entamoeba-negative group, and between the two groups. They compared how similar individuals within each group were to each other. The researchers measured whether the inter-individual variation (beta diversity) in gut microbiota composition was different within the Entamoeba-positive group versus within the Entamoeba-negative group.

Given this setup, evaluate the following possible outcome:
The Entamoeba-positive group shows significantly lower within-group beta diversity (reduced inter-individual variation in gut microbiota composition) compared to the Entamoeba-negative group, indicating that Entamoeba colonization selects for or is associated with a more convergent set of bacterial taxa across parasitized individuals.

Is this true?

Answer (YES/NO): YES